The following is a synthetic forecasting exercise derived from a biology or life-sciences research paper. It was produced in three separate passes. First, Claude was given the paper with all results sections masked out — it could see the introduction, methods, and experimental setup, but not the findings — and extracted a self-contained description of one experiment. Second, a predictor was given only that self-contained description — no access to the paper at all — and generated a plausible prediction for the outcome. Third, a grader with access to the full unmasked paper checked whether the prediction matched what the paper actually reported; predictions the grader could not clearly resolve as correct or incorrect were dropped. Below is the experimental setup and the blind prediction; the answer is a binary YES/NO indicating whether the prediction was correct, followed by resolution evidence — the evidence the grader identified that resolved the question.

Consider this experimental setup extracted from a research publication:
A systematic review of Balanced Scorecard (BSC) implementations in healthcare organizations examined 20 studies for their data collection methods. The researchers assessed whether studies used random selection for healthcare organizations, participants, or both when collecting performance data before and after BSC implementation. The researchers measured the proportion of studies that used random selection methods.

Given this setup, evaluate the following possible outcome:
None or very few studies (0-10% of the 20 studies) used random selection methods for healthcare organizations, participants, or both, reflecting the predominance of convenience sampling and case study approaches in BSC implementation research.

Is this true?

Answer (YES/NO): NO